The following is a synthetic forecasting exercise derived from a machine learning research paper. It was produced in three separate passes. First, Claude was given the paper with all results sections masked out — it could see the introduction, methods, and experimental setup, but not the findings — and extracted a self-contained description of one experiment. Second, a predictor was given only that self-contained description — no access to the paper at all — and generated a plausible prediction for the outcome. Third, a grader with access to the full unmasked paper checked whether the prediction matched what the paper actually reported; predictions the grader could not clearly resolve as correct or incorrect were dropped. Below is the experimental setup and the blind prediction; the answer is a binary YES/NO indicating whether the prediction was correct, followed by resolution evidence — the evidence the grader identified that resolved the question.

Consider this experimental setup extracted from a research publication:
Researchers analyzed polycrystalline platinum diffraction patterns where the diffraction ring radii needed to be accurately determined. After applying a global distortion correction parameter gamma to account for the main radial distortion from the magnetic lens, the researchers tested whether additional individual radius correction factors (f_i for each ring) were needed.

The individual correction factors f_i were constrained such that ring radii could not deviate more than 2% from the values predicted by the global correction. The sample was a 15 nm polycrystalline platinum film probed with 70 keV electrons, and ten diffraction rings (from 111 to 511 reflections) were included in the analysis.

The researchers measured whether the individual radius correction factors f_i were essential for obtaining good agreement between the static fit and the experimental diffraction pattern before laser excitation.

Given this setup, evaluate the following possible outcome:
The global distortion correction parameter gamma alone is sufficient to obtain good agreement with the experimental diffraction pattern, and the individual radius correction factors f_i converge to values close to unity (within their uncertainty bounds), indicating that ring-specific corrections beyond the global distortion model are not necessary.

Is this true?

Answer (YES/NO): NO